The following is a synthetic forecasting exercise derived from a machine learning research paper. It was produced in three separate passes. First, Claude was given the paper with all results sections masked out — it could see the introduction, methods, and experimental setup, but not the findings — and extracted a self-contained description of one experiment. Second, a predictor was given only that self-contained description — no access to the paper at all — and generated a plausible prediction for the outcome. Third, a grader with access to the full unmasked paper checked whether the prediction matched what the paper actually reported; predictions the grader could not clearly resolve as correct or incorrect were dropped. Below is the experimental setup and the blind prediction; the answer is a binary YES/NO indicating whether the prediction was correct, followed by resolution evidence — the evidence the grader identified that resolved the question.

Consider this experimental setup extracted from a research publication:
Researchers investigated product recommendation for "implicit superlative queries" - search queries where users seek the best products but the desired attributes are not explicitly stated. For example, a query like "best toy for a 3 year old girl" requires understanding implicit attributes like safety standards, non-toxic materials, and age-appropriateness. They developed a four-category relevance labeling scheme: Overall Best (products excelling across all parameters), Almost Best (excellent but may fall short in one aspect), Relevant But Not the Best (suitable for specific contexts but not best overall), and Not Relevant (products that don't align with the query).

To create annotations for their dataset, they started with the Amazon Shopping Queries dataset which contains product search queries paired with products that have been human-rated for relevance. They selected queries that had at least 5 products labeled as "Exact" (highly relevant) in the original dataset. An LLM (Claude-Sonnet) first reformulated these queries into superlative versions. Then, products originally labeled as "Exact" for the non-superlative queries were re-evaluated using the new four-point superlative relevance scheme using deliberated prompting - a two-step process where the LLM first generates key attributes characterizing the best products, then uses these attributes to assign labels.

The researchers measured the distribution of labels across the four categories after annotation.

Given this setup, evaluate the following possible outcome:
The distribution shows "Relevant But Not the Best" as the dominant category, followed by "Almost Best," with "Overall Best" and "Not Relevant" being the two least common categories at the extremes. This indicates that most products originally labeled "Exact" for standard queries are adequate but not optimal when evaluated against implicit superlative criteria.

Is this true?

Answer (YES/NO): NO